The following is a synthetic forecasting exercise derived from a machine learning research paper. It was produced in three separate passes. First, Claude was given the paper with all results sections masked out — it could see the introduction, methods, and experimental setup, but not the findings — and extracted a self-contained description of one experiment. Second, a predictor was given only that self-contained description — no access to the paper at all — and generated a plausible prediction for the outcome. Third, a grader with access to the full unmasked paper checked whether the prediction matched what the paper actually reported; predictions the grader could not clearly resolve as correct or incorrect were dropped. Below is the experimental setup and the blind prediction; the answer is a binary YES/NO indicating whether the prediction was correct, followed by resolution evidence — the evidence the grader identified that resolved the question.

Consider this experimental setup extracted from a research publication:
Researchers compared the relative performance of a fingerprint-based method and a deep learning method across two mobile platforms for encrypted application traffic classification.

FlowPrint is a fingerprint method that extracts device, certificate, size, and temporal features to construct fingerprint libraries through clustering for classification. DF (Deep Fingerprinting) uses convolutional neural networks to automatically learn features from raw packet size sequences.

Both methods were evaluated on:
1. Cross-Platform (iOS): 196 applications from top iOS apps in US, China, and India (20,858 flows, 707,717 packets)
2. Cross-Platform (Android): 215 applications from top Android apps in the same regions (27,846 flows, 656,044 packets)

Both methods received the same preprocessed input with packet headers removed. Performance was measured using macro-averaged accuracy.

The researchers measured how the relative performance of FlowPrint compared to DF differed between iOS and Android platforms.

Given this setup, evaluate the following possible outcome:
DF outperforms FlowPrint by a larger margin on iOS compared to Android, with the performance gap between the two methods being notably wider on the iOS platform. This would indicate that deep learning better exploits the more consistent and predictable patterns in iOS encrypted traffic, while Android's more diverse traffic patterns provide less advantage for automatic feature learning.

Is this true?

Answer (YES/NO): NO